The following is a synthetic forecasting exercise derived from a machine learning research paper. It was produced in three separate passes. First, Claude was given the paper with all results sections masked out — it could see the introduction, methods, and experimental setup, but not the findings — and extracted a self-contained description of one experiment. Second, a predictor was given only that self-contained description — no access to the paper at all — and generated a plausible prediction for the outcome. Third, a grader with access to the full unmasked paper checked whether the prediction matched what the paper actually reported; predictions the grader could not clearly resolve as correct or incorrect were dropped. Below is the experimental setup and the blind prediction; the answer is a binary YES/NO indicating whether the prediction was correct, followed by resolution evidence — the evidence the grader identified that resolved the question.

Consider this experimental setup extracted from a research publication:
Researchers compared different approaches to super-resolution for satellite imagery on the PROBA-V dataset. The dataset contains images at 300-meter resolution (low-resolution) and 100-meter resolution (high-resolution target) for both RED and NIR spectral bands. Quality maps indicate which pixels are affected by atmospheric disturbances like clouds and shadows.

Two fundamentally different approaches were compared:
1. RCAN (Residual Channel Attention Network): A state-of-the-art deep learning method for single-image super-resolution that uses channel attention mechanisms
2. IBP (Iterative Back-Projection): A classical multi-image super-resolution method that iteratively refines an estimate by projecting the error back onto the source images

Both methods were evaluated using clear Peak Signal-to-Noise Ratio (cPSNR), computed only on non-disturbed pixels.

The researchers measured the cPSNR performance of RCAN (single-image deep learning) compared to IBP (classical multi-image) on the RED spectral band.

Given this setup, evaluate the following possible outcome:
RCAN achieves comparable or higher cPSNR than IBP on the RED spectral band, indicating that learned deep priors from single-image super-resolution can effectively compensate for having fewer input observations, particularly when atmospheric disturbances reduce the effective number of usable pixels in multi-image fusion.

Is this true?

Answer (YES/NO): YES